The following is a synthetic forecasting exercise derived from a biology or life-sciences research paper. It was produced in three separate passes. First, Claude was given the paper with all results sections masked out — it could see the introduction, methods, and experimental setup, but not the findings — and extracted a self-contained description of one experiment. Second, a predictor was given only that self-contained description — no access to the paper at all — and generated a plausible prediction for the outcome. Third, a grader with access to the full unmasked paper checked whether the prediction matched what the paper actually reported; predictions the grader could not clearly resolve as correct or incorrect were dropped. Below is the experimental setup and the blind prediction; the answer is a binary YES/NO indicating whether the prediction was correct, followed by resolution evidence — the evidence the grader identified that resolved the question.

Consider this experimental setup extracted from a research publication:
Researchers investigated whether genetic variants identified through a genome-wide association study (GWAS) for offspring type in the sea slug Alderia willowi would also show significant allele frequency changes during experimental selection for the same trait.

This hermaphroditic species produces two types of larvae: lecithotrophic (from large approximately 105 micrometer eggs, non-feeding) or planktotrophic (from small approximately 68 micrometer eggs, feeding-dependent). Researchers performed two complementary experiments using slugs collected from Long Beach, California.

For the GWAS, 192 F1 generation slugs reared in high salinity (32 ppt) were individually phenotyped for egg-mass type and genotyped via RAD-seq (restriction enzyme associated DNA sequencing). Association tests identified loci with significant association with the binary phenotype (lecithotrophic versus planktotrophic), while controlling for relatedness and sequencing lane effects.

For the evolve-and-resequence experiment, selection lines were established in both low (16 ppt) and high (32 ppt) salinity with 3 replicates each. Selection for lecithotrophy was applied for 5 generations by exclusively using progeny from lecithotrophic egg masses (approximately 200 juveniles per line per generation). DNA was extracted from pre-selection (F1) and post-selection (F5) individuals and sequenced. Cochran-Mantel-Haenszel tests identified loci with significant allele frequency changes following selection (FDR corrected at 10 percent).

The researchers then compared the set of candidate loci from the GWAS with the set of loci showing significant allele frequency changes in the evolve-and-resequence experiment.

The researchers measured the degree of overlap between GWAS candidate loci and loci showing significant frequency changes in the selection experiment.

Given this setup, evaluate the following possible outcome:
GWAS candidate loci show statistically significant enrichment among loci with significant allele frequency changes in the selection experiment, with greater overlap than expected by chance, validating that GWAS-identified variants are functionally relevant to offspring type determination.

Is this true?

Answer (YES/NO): NO